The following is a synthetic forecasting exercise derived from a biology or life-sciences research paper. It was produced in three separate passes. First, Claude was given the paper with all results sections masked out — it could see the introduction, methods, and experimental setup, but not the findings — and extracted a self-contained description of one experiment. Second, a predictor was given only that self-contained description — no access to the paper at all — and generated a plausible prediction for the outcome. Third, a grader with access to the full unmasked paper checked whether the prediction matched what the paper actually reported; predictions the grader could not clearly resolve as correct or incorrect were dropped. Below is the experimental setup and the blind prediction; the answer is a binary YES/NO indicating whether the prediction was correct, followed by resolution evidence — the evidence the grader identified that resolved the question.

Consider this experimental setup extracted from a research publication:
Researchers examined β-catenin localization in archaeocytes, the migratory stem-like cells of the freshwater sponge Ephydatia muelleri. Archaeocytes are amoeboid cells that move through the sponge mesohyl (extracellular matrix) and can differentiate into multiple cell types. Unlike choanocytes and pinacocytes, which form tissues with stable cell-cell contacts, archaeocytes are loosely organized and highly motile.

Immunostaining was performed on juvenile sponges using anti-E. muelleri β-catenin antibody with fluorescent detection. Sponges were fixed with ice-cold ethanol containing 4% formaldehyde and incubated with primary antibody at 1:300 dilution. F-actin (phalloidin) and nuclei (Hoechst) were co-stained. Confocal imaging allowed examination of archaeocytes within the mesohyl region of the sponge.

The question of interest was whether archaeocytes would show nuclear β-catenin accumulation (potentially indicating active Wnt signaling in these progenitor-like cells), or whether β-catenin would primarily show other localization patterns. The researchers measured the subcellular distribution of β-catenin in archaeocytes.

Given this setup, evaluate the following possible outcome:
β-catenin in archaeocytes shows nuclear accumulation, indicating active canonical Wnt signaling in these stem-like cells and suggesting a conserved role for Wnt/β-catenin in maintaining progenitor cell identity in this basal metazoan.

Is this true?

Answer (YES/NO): YES